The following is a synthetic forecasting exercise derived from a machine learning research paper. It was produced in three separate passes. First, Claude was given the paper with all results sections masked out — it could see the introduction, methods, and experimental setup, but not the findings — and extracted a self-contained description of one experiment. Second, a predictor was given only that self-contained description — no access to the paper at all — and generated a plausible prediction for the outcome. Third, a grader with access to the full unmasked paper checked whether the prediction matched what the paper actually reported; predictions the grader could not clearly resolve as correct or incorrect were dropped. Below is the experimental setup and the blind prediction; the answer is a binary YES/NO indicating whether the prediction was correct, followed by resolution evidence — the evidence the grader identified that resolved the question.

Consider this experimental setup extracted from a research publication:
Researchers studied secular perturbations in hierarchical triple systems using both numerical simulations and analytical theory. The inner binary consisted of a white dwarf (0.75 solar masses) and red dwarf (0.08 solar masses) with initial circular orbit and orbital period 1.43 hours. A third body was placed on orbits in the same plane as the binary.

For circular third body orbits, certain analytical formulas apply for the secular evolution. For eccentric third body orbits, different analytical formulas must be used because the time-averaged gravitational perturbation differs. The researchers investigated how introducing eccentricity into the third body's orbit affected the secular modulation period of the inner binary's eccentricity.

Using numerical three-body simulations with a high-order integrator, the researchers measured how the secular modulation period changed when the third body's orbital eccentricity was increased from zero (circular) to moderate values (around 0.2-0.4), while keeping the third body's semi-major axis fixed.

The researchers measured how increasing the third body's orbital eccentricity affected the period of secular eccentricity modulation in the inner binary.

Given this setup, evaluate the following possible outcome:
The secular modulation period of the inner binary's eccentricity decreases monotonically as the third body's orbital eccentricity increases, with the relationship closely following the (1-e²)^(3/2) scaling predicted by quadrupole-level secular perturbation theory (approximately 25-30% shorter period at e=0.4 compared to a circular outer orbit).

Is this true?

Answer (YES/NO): NO